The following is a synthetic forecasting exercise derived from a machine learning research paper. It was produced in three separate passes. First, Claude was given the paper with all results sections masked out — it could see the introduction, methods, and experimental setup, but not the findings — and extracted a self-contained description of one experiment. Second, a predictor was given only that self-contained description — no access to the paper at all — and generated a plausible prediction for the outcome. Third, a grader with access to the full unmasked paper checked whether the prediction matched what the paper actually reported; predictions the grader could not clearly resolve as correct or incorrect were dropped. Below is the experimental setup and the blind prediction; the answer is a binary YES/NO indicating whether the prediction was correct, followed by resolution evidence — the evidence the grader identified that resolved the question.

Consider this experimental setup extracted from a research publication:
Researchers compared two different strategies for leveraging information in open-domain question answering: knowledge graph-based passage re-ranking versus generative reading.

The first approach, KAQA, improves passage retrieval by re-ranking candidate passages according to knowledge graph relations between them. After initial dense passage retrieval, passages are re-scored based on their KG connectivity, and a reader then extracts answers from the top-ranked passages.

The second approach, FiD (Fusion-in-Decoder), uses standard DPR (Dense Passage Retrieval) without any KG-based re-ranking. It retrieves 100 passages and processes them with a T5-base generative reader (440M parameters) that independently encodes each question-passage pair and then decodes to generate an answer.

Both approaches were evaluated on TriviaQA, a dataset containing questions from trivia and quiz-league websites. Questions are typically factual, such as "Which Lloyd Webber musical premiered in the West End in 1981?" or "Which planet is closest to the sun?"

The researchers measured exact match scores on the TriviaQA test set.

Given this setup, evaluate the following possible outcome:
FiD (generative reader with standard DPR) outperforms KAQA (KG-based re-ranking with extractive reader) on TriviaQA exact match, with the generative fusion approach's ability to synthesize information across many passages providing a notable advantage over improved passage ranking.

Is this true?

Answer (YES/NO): YES